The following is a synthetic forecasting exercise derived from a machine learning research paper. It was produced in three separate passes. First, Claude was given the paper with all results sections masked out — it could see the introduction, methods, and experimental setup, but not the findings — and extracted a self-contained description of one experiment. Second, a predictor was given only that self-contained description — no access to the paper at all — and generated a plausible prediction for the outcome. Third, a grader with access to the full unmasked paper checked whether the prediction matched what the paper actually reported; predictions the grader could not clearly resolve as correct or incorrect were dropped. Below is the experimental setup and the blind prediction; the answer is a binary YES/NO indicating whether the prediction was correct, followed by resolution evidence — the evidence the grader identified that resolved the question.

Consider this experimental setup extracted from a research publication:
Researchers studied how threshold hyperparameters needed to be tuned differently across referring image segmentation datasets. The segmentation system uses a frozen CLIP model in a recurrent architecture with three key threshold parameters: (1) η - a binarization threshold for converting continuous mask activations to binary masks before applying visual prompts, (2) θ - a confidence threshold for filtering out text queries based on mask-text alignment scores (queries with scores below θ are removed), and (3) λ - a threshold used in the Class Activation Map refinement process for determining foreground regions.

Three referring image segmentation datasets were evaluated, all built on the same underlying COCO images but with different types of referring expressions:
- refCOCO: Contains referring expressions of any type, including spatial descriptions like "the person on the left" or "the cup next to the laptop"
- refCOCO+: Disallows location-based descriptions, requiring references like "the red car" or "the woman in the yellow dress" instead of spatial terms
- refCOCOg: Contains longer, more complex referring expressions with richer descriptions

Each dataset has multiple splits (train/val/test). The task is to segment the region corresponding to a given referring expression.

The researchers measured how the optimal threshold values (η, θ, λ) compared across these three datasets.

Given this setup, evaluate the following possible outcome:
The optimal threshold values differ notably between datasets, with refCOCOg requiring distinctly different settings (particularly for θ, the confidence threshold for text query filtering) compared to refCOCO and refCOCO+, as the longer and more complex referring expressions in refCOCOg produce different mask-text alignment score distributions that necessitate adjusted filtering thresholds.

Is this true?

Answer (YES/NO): NO